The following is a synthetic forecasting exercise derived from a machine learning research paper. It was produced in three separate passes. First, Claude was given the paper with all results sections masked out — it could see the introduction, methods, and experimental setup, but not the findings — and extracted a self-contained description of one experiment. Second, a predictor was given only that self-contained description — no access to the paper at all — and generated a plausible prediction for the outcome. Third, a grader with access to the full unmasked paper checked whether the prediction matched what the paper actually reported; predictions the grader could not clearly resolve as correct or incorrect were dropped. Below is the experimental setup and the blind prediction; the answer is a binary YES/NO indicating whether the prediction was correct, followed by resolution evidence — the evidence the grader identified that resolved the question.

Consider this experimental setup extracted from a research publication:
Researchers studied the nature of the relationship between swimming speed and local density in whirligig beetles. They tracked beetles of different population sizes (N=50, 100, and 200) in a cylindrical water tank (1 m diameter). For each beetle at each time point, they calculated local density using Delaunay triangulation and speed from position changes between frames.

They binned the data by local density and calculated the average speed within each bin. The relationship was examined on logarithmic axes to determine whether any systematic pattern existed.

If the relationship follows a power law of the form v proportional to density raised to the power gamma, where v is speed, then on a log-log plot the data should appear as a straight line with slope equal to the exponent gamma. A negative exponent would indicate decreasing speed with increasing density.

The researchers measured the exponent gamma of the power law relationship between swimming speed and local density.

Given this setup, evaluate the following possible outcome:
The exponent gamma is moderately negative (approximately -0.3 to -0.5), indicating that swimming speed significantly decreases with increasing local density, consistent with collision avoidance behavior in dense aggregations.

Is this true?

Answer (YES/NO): YES